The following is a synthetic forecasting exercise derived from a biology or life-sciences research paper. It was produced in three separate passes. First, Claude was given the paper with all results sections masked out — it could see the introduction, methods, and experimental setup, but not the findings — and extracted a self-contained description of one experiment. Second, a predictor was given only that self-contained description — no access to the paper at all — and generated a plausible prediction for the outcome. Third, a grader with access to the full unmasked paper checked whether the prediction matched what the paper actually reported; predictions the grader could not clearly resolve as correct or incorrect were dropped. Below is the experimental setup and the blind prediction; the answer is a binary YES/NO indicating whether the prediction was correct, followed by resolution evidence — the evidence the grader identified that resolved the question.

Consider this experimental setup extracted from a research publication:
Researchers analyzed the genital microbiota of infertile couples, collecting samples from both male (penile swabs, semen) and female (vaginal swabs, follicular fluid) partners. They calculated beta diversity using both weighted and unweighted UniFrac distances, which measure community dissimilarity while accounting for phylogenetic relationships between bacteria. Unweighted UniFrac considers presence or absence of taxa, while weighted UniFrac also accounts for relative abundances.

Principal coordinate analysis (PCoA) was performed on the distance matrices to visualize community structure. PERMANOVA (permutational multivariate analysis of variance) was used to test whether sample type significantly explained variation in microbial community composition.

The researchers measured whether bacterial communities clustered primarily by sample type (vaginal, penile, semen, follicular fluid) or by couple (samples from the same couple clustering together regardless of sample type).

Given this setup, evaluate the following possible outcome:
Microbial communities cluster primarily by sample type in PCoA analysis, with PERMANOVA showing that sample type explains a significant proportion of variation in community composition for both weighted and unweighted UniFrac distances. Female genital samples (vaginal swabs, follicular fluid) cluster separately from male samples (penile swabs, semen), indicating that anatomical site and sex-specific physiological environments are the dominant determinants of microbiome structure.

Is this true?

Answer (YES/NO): YES